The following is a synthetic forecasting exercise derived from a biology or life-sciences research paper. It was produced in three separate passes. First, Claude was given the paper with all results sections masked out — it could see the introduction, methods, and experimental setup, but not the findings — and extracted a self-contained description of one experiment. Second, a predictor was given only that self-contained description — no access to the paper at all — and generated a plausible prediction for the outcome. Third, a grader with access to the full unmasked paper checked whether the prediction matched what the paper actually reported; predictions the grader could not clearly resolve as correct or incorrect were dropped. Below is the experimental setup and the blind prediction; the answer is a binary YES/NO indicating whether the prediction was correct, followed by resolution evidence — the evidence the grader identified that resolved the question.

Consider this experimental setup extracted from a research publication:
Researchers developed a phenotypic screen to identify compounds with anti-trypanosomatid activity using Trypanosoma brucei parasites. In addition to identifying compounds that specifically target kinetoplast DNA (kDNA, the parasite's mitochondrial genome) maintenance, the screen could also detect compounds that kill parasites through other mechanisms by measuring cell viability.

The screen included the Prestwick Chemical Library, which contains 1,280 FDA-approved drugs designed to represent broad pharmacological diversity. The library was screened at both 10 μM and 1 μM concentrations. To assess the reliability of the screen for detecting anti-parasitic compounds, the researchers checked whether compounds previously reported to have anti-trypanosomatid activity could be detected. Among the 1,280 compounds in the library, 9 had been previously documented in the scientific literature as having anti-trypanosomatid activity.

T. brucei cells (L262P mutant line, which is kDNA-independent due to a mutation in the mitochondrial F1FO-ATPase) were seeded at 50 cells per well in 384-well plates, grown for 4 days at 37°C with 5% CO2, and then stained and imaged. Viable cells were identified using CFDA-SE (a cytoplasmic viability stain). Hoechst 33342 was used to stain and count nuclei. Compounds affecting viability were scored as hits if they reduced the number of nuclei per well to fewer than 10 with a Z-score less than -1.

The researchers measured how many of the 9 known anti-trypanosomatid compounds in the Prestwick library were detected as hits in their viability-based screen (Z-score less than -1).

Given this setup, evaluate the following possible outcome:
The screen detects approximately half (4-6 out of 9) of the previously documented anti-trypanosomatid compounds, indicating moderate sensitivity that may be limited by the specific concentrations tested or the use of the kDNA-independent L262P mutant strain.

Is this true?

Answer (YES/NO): NO